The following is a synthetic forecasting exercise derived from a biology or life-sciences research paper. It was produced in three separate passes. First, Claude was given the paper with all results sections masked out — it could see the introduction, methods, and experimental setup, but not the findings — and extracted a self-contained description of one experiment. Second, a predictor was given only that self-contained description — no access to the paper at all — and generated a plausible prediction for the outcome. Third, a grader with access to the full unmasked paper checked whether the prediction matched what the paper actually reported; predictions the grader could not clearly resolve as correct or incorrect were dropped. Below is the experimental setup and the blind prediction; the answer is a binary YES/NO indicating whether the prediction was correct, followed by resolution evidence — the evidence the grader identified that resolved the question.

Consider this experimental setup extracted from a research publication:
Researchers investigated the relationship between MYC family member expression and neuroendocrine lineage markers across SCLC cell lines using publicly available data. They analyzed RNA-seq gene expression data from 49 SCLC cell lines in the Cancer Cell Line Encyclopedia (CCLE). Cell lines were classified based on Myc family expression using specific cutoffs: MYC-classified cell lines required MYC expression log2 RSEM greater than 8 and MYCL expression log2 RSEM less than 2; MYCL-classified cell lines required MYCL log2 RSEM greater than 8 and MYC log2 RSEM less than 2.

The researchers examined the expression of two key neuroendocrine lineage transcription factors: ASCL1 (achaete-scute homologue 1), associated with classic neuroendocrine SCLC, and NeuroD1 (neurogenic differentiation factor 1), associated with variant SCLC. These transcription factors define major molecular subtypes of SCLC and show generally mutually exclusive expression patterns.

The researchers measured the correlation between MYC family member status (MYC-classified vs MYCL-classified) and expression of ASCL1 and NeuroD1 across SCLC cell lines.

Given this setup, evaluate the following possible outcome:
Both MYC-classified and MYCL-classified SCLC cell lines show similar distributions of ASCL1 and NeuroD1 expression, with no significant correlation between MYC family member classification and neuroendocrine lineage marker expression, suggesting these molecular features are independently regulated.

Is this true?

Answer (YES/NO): NO